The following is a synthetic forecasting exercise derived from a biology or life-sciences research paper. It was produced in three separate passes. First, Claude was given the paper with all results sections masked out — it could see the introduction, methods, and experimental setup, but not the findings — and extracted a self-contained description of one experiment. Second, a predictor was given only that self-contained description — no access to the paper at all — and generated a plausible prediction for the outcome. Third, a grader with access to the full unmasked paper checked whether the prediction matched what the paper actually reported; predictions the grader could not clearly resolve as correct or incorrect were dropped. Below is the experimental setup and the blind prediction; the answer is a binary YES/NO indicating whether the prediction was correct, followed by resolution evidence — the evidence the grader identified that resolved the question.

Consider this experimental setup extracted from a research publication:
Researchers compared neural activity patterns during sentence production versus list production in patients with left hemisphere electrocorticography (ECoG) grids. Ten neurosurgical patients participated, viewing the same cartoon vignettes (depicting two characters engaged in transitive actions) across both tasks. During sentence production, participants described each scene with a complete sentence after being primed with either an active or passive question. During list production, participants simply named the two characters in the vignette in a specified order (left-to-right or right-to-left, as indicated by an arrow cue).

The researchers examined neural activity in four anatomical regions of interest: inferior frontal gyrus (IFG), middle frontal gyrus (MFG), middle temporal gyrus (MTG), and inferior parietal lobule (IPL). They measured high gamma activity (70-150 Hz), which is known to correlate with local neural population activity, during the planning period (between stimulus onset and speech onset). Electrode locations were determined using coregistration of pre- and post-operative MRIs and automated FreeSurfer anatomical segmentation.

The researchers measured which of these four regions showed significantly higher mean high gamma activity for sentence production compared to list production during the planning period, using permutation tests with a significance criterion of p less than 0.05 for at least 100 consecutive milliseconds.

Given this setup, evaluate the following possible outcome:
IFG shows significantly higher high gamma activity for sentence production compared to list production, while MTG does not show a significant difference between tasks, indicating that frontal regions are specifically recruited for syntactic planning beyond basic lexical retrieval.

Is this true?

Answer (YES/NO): NO